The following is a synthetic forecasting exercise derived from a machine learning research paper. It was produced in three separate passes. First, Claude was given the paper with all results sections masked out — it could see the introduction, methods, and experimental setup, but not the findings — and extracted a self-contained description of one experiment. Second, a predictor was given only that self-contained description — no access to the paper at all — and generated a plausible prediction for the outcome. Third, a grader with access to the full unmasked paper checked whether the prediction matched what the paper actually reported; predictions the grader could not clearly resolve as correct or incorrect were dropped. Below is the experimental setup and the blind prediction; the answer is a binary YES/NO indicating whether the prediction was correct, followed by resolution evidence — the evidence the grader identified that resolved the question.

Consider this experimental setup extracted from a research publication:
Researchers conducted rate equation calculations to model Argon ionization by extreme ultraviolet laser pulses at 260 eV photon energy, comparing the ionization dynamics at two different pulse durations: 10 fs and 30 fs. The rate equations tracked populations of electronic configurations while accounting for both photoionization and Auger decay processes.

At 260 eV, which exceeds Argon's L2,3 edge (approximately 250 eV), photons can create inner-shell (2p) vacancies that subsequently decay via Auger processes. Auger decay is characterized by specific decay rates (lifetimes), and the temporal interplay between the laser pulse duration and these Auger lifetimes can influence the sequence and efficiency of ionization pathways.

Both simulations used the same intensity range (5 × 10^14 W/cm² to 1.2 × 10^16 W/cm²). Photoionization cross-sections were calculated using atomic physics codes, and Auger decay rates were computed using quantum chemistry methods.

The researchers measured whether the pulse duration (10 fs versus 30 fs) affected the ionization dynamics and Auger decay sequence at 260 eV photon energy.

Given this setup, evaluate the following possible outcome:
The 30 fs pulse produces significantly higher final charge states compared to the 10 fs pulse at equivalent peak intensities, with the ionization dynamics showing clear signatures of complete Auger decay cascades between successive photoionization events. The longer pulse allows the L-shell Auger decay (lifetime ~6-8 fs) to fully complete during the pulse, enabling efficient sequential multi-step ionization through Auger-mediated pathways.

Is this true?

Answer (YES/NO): NO